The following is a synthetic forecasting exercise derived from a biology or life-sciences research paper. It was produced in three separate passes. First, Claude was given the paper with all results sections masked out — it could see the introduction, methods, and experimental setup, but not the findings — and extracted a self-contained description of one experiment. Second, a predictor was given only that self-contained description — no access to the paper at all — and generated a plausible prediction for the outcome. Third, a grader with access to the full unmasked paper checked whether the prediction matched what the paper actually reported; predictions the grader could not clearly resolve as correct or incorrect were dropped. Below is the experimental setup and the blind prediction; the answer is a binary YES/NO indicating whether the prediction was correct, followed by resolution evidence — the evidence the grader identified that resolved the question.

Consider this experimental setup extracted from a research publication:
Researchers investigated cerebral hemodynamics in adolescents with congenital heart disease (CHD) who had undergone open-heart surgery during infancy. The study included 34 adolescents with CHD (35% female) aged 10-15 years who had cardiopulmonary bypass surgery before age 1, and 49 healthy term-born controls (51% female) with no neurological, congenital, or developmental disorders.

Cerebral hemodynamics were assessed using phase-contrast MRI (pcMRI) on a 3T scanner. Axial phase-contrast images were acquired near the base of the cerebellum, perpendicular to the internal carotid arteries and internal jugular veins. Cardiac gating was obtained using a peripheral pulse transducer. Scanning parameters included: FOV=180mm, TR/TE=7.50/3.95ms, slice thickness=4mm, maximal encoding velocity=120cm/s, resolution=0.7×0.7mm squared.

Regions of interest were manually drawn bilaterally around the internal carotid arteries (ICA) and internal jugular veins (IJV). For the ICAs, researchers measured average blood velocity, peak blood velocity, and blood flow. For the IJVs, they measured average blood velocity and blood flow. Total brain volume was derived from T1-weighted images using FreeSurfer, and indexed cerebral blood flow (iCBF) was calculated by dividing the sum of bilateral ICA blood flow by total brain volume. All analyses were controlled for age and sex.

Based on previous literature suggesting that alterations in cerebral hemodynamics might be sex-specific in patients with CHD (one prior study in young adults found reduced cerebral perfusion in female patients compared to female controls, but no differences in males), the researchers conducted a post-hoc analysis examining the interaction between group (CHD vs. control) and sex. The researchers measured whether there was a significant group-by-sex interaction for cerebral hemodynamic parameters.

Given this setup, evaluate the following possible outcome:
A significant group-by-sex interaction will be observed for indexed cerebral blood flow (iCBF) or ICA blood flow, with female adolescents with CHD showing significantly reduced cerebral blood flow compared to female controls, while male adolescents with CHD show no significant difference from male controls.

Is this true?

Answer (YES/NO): NO